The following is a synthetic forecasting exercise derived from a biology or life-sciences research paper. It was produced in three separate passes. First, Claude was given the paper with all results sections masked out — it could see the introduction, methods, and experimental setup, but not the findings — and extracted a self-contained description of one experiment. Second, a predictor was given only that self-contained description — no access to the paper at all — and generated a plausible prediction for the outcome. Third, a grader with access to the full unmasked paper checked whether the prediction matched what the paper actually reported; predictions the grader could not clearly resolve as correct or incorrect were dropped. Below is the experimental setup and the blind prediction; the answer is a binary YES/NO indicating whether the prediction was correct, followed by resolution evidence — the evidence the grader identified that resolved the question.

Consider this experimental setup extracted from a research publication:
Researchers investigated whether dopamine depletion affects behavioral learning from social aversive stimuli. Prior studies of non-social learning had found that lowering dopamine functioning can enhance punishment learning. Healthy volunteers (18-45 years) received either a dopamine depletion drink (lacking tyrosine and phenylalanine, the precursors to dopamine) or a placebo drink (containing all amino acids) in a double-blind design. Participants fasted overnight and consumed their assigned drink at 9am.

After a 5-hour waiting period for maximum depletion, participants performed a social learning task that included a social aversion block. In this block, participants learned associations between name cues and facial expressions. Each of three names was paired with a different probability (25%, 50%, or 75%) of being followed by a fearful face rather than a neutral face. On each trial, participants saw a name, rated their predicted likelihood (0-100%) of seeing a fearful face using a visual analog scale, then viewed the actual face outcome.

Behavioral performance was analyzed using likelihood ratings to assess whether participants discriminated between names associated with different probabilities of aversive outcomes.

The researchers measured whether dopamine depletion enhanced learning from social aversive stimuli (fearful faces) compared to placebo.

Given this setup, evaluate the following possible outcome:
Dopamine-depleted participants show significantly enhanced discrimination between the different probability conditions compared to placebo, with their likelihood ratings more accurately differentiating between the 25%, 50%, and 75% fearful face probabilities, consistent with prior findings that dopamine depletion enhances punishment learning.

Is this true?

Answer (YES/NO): NO